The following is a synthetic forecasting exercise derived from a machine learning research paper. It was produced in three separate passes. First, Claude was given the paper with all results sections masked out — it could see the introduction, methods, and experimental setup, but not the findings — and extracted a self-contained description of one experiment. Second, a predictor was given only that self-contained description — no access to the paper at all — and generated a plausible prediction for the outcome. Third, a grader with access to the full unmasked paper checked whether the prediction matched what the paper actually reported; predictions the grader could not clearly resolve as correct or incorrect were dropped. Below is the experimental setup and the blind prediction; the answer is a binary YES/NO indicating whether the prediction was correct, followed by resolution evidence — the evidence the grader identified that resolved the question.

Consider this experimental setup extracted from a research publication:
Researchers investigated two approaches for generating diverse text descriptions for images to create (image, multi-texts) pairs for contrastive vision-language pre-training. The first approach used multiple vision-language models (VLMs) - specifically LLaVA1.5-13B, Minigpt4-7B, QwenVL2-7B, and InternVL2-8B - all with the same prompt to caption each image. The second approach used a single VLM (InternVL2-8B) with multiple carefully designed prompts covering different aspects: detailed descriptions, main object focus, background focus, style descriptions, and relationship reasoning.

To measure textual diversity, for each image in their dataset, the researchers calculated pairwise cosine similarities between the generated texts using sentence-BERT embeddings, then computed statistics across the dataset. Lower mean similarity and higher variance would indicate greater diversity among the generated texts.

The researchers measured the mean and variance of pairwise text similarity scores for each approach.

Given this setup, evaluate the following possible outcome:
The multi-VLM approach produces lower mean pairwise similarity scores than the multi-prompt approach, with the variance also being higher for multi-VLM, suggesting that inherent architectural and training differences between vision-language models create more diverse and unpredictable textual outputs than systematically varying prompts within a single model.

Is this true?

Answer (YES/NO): NO